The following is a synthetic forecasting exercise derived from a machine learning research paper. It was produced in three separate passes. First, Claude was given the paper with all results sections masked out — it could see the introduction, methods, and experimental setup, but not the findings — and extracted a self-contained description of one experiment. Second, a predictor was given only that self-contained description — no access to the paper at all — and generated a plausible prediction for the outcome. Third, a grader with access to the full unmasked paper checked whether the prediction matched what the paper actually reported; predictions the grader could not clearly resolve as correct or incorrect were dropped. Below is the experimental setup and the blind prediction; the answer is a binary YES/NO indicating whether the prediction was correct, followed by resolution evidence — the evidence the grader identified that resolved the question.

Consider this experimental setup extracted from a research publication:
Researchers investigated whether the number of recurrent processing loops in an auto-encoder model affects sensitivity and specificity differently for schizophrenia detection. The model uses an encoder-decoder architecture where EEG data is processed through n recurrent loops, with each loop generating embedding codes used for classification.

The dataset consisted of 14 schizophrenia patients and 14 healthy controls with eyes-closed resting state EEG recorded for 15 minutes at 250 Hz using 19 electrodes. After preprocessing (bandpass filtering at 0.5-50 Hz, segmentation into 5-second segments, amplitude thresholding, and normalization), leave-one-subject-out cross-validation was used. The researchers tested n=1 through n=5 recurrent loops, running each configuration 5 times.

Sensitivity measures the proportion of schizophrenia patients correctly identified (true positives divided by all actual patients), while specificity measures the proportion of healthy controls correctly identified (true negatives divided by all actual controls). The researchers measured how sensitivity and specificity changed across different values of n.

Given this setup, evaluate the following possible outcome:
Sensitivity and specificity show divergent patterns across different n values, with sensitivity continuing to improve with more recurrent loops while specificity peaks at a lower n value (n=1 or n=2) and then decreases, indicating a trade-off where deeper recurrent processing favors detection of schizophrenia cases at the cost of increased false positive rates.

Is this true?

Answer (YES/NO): NO